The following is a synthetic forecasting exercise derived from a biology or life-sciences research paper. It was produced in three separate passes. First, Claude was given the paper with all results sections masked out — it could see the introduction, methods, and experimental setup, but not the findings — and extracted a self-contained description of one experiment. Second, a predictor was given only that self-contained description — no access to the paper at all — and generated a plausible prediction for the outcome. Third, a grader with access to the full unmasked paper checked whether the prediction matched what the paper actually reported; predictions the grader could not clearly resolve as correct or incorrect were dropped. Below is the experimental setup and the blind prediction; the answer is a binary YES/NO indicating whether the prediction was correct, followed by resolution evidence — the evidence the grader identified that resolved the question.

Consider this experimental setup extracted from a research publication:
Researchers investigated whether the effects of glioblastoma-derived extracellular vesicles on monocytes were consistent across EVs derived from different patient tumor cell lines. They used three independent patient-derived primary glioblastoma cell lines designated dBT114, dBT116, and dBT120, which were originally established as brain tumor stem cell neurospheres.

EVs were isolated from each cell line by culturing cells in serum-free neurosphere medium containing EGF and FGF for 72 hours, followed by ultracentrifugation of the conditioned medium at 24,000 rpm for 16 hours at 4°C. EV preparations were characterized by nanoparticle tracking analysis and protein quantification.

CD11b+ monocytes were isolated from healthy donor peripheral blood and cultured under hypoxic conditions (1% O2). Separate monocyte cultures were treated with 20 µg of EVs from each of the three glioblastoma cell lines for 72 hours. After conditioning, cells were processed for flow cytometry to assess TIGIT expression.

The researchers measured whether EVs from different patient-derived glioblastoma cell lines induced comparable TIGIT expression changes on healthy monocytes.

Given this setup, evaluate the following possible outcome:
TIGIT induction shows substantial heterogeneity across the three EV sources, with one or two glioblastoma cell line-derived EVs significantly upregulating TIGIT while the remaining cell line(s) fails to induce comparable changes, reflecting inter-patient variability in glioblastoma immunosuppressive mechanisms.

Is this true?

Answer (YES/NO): NO